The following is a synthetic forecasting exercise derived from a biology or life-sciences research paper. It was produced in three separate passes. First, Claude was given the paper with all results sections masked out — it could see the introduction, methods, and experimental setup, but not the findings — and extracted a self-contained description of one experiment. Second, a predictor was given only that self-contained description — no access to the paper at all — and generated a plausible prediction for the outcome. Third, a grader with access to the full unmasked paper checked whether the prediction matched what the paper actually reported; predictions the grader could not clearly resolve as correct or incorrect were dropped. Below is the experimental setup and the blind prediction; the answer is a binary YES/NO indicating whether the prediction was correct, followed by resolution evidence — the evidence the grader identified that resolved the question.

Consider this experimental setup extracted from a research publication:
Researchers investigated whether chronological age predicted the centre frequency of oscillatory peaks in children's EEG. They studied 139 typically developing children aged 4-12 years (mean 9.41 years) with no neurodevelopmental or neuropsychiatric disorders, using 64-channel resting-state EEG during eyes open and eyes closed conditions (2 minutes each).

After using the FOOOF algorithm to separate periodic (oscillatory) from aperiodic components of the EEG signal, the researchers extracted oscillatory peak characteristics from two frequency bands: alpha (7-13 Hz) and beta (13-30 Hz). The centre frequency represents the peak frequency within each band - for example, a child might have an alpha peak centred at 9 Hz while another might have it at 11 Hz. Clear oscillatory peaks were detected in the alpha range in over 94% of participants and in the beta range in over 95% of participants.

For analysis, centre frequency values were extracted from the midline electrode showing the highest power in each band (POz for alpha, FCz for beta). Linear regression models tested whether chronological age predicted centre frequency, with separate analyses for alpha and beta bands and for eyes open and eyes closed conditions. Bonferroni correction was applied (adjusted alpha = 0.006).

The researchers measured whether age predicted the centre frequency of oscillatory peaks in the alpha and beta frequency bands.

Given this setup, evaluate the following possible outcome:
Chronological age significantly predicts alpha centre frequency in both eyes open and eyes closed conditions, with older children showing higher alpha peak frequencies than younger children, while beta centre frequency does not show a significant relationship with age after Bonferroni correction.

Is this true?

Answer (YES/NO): YES